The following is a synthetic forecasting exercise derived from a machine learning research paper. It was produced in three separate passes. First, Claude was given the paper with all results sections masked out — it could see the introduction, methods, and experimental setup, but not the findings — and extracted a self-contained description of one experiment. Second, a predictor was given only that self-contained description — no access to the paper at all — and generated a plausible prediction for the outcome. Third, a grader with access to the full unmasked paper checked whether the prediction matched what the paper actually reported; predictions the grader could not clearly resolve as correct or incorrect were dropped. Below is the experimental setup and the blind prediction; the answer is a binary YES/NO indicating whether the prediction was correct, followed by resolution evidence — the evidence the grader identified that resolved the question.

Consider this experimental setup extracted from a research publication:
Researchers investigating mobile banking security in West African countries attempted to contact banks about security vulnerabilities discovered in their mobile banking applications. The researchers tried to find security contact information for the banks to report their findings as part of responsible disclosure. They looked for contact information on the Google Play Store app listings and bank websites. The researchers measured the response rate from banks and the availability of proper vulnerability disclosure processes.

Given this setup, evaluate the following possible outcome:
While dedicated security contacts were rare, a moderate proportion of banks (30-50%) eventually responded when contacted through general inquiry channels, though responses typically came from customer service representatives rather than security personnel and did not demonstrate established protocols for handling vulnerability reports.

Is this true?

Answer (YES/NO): NO